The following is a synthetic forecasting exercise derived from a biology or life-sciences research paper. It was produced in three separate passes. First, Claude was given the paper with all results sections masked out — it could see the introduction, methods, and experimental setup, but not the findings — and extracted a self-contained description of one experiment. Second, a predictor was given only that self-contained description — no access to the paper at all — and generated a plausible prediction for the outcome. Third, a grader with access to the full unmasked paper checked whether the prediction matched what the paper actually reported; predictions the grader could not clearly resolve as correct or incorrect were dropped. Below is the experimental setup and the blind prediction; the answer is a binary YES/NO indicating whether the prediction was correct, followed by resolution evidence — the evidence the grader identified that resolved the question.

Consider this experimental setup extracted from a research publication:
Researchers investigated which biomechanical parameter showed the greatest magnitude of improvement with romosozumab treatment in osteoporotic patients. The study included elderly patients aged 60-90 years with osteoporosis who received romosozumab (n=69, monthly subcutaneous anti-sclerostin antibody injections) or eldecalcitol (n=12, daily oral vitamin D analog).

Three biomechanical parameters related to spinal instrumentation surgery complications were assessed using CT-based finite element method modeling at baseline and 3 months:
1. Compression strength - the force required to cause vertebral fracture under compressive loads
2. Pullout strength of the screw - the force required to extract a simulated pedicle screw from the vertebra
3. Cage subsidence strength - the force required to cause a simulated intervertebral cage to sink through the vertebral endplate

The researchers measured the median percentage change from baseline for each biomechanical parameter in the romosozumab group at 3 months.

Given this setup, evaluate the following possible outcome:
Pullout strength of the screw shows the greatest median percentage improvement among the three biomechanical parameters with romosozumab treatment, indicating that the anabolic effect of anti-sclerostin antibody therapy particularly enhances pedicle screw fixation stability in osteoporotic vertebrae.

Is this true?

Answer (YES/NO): YES